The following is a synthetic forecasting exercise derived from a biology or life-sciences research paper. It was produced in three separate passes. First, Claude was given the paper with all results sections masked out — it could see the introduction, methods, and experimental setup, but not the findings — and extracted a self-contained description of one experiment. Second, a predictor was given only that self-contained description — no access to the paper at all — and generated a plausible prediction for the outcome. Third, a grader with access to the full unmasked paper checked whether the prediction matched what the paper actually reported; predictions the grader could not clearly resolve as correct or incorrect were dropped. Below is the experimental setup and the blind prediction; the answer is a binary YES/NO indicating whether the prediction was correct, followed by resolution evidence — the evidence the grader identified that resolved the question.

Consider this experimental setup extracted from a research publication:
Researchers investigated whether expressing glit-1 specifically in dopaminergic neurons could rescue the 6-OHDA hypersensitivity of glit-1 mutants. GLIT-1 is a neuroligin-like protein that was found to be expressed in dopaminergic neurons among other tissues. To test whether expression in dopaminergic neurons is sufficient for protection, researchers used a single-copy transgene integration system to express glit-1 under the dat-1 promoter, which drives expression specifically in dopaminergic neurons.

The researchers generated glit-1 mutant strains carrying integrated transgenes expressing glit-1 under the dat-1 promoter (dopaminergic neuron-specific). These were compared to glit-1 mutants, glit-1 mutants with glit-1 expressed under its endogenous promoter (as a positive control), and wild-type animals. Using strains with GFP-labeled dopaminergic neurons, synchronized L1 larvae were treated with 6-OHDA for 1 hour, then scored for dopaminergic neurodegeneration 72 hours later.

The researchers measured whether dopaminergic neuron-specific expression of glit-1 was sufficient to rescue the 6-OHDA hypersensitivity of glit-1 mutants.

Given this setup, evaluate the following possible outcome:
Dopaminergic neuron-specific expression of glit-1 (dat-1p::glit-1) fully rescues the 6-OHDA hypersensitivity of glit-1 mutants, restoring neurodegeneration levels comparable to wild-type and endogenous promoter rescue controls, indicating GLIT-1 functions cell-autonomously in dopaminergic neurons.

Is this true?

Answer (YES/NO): NO